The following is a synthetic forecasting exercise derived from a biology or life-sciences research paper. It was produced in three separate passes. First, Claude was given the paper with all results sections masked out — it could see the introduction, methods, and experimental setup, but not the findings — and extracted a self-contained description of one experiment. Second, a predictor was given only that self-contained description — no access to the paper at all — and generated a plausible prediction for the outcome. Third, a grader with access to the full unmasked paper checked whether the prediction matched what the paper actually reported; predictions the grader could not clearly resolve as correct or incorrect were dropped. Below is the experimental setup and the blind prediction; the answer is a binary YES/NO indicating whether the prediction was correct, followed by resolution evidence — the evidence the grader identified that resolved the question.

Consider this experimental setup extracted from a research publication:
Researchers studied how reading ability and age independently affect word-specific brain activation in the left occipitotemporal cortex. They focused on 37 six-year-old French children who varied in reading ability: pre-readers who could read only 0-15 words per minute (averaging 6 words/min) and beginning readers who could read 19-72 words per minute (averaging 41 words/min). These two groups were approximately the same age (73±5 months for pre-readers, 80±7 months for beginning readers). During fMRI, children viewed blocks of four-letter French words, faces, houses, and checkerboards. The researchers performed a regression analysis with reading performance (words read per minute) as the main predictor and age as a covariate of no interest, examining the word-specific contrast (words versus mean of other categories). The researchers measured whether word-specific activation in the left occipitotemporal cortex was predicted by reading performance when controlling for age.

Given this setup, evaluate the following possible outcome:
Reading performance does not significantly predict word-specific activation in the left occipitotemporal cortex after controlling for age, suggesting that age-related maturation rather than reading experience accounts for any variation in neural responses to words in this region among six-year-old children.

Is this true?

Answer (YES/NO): NO